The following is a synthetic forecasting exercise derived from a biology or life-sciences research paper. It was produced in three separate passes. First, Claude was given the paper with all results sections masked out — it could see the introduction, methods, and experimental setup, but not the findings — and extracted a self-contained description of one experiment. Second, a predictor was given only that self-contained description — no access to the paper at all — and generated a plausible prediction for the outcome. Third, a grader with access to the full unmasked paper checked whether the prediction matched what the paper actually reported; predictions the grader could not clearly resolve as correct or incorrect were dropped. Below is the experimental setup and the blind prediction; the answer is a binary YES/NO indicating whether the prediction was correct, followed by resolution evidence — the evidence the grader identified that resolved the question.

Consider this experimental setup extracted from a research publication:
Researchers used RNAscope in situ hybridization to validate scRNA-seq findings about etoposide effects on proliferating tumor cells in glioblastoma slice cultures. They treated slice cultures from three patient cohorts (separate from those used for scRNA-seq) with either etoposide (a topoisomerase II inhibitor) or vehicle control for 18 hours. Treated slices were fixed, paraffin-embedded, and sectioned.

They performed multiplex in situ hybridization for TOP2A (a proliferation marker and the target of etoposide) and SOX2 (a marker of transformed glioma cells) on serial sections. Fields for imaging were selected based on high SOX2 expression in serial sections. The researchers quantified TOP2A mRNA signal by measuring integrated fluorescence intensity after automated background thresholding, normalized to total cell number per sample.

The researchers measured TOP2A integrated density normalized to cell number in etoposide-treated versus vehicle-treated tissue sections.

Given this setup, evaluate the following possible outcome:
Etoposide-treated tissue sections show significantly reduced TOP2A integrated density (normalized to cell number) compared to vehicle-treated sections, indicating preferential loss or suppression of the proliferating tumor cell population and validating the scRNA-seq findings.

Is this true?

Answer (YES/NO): YES